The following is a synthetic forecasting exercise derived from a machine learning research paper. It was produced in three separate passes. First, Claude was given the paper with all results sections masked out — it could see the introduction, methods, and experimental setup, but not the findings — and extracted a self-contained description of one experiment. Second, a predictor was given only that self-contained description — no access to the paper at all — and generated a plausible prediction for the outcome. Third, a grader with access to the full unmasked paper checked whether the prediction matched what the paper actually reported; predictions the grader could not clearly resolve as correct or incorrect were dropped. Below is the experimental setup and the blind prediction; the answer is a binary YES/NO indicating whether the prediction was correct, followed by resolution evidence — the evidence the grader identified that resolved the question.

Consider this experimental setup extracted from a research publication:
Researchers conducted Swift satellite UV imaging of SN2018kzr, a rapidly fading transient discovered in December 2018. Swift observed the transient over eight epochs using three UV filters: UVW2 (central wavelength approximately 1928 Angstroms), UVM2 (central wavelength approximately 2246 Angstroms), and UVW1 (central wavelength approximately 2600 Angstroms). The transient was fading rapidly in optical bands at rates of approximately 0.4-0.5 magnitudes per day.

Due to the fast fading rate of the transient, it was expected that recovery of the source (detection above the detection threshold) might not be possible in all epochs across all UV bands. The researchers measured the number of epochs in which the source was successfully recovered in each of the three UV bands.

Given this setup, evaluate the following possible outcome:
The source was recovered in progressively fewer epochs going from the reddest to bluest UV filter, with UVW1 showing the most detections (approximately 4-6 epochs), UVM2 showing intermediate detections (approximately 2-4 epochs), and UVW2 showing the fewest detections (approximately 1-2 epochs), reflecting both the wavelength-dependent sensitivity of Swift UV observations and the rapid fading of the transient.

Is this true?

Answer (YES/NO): NO